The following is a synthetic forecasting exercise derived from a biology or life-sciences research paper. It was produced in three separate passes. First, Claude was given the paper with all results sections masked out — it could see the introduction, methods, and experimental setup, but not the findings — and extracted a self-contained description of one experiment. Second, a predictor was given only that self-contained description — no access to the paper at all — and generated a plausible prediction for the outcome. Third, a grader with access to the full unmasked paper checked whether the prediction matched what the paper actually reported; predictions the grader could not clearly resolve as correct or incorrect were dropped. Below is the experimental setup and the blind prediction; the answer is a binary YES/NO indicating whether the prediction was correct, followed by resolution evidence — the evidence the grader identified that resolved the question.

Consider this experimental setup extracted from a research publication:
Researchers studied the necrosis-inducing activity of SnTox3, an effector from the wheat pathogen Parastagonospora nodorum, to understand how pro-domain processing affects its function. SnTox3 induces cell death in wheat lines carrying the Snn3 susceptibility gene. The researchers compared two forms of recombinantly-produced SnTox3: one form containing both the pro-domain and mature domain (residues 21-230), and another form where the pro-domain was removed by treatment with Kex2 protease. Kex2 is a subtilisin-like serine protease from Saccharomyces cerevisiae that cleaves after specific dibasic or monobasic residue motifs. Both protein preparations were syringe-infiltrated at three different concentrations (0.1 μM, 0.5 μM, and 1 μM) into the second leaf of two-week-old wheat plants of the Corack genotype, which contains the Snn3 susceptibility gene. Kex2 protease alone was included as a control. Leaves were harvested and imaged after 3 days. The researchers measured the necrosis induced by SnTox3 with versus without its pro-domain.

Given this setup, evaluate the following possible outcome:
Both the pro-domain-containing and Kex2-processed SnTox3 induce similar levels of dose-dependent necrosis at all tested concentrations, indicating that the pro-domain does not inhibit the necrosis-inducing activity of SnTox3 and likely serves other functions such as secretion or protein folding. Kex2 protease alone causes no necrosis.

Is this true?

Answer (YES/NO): NO